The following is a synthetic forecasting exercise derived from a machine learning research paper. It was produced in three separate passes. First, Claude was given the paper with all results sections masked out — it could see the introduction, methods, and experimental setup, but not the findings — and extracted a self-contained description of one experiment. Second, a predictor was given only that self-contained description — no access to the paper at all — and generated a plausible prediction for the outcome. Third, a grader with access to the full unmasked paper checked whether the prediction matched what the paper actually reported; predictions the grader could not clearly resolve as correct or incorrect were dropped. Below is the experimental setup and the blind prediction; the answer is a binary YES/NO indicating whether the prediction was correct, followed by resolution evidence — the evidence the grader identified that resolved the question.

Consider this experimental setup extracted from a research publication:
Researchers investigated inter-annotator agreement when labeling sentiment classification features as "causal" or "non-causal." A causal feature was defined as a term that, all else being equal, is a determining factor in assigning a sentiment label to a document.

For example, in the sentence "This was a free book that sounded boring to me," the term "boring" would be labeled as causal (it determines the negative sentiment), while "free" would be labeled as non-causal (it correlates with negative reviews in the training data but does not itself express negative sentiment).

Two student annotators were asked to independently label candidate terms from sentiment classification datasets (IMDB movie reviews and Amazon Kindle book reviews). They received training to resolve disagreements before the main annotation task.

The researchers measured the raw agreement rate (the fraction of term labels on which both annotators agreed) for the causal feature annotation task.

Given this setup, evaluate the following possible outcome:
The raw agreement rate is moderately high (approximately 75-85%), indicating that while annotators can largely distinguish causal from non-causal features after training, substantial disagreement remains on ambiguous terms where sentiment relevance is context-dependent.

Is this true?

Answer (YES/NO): NO